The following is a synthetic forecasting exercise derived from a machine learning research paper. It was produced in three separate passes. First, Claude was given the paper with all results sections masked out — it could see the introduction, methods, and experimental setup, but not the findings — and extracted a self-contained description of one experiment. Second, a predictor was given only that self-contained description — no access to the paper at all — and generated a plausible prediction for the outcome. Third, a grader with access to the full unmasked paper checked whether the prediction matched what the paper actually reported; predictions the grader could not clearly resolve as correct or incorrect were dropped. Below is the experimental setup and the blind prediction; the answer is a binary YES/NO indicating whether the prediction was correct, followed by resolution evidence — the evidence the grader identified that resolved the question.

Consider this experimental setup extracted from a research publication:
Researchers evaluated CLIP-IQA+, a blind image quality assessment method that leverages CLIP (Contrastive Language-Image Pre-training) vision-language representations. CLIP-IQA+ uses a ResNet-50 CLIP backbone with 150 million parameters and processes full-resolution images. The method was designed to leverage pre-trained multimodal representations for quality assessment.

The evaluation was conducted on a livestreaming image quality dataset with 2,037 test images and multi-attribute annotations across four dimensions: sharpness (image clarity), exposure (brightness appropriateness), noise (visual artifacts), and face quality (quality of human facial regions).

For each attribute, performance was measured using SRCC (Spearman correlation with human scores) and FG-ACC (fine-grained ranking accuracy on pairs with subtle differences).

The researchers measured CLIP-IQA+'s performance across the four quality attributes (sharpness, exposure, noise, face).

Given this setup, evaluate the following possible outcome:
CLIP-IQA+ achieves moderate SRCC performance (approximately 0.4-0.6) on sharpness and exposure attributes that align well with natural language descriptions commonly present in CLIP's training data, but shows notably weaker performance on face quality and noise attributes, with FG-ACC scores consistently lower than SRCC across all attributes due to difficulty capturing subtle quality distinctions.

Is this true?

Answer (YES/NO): NO